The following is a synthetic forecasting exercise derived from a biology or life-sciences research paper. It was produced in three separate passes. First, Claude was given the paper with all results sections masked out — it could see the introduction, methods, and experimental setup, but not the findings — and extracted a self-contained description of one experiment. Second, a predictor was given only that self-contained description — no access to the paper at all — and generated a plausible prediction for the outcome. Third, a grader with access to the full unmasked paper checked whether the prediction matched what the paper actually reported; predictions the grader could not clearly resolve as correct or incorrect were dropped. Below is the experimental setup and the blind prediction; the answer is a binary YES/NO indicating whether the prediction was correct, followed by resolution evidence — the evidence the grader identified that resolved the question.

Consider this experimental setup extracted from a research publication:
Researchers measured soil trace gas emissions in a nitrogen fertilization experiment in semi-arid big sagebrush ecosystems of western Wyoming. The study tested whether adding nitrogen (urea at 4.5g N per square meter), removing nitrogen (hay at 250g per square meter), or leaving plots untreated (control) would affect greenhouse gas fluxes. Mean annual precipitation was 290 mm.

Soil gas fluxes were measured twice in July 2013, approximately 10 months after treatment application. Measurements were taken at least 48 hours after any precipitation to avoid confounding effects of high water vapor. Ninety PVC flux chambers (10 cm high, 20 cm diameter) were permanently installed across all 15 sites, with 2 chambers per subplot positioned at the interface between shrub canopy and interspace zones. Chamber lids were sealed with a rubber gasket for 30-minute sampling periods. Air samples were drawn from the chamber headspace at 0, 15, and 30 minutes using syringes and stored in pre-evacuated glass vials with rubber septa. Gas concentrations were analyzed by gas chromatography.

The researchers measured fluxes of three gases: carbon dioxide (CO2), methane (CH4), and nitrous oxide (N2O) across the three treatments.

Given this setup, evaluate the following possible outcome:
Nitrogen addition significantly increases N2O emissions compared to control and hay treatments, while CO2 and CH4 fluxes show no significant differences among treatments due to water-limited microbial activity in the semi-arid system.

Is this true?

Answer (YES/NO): NO